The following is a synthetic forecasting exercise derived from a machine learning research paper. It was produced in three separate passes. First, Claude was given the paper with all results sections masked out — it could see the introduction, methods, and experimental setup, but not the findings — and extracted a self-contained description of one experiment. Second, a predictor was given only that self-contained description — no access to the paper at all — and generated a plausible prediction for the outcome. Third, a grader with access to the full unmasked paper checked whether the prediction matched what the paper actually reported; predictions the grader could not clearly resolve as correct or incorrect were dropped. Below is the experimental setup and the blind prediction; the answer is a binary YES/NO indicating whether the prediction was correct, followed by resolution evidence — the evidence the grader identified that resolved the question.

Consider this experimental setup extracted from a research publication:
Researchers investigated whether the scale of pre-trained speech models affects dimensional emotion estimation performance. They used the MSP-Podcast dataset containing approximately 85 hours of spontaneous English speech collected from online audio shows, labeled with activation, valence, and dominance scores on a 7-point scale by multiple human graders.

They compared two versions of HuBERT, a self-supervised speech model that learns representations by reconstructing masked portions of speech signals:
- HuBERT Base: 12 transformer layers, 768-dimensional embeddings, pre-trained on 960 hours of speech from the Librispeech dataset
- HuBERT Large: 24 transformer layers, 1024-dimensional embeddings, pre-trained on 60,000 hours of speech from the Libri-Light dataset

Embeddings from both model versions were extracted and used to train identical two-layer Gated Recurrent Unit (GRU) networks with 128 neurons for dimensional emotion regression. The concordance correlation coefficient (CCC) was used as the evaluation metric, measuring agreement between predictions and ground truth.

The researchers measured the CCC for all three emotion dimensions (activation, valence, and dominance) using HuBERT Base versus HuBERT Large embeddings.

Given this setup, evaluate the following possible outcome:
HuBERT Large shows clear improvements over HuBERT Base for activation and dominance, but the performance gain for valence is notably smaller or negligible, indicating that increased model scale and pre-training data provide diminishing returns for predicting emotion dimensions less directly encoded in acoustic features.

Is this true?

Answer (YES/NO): NO